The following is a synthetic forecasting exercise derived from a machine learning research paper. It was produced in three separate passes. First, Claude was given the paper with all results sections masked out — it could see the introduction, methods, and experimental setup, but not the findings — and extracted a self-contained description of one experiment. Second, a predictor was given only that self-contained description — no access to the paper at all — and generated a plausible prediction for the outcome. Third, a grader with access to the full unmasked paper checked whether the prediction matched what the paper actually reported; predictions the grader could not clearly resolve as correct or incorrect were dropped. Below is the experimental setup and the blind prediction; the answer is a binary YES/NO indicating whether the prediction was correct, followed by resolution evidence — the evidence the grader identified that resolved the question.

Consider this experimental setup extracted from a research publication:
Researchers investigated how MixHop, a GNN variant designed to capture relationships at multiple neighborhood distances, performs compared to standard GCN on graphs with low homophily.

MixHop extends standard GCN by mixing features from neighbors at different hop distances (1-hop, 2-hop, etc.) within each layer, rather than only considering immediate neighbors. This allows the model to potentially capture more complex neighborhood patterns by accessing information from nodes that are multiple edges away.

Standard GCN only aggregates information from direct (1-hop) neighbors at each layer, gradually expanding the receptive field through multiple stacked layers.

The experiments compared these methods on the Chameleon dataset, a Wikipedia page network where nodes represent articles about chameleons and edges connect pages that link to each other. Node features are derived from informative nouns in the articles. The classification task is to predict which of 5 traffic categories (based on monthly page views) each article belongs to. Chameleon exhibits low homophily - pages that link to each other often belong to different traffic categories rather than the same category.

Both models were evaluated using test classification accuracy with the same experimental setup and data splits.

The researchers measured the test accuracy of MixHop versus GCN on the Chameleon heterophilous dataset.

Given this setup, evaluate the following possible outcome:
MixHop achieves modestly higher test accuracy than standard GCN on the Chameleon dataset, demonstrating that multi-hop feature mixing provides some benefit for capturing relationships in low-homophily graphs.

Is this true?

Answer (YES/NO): YES